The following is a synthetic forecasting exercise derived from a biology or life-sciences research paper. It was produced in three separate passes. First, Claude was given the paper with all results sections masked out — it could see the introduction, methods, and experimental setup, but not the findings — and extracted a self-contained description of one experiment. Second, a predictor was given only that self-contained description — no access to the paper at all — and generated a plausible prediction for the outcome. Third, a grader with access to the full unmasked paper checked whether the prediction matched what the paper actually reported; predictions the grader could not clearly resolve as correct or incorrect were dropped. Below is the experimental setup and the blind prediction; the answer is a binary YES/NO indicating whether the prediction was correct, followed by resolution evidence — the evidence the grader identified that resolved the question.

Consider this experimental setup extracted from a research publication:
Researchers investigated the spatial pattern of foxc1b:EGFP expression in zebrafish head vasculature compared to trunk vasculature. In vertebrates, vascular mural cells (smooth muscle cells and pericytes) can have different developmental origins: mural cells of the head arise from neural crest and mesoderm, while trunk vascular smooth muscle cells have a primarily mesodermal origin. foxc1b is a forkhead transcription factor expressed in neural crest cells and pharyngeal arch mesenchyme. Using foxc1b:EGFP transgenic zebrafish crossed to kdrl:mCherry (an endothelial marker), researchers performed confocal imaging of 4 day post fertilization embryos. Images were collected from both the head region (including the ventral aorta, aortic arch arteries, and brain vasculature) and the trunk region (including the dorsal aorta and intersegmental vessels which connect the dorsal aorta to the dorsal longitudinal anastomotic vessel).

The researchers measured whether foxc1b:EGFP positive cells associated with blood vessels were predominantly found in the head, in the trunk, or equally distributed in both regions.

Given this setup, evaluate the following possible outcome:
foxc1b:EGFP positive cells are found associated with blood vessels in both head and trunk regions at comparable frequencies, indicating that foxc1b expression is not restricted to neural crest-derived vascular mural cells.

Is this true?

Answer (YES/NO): NO